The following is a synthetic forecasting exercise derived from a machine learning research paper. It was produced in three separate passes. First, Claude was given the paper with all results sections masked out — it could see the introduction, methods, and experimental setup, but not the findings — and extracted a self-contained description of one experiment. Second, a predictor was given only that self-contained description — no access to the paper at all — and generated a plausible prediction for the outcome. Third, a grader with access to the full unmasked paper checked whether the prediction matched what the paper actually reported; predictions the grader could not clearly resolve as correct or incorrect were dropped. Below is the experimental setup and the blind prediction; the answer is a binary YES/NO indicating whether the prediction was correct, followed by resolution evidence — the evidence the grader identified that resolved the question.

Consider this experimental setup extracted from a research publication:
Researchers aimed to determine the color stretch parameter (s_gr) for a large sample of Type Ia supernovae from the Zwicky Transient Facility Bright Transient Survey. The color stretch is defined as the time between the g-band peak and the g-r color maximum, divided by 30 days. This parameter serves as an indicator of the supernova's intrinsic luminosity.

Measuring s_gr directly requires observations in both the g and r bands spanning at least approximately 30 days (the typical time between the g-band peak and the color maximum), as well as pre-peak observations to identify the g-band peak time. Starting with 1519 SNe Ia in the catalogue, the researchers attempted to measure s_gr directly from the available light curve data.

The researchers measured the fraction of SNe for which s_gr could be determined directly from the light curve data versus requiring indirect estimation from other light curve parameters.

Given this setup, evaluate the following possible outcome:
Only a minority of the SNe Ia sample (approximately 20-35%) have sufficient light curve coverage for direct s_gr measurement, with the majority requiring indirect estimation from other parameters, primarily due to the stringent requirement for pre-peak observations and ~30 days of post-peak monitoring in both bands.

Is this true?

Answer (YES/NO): NO